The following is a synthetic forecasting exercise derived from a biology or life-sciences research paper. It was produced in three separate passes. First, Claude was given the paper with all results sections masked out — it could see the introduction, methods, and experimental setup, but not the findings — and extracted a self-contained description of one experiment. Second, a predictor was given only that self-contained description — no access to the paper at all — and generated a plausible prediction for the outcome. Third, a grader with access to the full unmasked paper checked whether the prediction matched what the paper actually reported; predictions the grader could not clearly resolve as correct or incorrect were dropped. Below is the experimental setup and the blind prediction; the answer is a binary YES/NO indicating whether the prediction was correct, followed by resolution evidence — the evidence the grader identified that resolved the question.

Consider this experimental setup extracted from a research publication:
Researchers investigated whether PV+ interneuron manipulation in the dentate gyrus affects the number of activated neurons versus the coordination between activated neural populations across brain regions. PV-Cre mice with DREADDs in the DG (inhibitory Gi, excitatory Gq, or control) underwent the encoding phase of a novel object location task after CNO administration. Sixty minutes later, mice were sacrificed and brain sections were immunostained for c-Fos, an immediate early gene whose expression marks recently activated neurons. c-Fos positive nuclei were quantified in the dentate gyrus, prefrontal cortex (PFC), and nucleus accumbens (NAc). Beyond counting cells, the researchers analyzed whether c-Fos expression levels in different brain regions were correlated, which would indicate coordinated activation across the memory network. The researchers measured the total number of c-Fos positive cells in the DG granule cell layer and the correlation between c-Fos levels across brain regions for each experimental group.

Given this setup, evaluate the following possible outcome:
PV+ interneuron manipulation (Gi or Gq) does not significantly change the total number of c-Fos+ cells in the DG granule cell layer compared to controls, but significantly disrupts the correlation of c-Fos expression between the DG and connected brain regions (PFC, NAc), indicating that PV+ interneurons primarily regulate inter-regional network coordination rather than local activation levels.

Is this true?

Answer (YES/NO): NO